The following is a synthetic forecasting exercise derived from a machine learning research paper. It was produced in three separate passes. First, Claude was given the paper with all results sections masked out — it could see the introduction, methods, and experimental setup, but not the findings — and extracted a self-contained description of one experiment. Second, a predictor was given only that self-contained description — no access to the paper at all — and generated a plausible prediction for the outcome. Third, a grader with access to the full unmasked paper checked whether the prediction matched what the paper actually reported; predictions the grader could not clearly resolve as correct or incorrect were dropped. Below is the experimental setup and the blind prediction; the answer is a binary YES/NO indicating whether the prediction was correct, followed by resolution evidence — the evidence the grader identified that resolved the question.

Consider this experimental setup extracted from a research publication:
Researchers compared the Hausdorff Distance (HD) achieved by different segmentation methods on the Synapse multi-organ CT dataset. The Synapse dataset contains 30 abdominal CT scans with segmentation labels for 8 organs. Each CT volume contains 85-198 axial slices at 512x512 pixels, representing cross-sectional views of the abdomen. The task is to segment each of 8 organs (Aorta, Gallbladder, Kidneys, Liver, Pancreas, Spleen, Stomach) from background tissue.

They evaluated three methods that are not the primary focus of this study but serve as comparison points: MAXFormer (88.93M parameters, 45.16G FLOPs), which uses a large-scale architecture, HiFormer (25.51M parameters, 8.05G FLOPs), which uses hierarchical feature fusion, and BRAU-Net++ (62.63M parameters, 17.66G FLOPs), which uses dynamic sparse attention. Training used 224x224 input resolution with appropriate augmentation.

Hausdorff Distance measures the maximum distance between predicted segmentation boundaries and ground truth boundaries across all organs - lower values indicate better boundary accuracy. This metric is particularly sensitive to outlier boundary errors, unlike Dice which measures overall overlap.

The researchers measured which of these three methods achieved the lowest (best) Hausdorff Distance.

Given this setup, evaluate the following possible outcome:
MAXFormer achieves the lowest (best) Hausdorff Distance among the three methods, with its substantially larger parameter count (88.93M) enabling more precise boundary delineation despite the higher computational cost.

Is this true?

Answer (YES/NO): NO